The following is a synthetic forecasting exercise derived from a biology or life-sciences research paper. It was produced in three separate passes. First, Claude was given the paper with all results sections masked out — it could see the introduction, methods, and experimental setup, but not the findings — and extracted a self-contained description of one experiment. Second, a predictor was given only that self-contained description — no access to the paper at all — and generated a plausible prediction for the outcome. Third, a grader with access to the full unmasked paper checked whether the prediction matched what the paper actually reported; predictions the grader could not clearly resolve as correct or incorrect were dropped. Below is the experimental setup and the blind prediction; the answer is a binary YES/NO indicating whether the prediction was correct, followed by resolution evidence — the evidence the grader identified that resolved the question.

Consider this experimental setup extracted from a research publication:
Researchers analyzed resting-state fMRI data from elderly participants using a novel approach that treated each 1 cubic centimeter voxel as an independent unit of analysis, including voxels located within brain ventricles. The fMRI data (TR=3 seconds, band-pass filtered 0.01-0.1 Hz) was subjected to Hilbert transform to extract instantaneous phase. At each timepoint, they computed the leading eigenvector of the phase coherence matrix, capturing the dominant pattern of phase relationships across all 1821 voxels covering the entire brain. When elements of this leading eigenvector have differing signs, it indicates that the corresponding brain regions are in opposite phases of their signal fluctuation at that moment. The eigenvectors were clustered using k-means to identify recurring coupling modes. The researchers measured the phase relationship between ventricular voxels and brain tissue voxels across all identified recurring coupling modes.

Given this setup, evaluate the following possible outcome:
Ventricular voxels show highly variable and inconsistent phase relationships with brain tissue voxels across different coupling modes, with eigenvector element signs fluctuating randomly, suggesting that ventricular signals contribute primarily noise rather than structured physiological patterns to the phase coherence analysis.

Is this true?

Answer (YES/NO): NO